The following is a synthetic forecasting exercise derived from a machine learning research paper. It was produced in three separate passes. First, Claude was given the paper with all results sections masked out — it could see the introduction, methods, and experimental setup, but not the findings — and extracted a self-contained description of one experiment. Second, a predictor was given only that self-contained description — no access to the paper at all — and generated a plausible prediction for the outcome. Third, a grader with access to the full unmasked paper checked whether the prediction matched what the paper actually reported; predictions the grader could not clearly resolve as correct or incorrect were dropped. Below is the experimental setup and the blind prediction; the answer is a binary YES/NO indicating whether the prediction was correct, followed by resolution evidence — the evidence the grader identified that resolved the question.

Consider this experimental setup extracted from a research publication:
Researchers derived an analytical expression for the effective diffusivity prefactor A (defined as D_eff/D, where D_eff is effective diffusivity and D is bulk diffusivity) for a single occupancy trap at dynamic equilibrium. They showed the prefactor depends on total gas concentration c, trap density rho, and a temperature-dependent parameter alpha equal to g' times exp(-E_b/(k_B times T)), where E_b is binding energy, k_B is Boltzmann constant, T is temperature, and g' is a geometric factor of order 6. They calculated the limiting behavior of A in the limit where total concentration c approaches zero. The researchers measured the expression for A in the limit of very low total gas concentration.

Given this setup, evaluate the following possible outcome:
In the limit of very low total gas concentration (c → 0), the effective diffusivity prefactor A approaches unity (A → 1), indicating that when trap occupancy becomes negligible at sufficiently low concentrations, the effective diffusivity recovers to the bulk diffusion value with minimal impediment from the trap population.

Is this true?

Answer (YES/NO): NO